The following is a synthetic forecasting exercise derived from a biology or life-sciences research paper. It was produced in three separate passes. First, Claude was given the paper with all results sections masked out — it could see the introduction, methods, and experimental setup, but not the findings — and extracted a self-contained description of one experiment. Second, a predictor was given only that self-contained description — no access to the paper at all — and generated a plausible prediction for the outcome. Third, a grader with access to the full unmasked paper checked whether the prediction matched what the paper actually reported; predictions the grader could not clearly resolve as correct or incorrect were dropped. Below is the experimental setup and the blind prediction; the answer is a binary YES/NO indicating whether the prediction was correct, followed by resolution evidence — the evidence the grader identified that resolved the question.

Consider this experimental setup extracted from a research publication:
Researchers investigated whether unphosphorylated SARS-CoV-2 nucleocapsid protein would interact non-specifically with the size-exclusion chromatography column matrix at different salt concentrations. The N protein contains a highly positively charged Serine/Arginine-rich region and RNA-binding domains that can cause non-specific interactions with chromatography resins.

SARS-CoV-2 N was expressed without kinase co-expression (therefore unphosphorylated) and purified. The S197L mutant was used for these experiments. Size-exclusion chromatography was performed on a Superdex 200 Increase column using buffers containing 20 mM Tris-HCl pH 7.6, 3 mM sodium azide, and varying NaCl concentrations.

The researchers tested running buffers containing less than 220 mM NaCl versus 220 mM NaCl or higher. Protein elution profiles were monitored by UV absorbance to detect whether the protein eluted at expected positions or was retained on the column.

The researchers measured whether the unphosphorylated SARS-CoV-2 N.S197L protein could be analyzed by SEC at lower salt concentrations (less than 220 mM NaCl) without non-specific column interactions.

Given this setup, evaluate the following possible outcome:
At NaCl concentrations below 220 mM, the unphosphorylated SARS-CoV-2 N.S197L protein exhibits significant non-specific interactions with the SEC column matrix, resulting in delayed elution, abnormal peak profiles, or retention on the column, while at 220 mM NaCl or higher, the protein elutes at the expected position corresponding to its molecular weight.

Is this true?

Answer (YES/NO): YES